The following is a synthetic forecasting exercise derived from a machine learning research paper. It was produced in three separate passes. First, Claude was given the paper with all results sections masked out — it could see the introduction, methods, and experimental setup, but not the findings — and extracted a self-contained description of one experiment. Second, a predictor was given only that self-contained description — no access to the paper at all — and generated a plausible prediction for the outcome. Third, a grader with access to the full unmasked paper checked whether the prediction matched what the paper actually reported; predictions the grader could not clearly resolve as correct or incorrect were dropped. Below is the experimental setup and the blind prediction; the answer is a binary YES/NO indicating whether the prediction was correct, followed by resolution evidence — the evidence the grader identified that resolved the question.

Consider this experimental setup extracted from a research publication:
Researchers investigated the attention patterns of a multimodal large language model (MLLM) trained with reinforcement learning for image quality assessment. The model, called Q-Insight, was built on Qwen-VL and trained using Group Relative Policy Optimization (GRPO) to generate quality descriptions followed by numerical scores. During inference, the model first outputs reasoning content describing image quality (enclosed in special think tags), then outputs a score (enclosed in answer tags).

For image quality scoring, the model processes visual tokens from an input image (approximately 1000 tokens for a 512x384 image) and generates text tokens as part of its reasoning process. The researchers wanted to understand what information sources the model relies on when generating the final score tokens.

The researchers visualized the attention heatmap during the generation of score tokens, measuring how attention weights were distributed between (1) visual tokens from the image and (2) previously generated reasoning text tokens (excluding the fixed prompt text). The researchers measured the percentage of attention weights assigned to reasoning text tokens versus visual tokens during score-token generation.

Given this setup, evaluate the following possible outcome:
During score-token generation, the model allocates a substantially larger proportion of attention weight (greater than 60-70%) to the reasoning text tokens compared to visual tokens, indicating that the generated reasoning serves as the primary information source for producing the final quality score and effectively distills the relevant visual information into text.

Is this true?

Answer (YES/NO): YES